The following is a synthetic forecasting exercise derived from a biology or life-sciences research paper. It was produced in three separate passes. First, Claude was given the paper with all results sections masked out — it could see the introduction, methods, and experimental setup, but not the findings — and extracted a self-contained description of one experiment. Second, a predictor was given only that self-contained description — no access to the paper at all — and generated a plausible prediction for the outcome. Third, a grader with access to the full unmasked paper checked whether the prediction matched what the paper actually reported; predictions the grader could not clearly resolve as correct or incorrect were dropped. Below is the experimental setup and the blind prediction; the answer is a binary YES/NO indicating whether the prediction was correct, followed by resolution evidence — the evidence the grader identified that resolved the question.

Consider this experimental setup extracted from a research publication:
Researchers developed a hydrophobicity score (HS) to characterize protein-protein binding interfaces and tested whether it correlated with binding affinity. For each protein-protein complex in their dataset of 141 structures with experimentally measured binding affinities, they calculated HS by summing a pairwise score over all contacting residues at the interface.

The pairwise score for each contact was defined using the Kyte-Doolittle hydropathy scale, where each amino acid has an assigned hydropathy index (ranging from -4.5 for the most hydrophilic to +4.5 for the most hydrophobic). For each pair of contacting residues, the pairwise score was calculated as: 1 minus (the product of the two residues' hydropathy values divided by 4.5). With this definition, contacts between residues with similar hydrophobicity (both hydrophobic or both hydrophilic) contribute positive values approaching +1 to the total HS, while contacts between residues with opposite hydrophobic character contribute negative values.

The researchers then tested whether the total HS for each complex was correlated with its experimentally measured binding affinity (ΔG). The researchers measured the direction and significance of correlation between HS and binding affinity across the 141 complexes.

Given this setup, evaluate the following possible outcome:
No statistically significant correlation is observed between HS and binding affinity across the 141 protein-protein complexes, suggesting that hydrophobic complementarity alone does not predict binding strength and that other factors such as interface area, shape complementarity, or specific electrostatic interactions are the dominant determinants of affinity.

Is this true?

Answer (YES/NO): NO